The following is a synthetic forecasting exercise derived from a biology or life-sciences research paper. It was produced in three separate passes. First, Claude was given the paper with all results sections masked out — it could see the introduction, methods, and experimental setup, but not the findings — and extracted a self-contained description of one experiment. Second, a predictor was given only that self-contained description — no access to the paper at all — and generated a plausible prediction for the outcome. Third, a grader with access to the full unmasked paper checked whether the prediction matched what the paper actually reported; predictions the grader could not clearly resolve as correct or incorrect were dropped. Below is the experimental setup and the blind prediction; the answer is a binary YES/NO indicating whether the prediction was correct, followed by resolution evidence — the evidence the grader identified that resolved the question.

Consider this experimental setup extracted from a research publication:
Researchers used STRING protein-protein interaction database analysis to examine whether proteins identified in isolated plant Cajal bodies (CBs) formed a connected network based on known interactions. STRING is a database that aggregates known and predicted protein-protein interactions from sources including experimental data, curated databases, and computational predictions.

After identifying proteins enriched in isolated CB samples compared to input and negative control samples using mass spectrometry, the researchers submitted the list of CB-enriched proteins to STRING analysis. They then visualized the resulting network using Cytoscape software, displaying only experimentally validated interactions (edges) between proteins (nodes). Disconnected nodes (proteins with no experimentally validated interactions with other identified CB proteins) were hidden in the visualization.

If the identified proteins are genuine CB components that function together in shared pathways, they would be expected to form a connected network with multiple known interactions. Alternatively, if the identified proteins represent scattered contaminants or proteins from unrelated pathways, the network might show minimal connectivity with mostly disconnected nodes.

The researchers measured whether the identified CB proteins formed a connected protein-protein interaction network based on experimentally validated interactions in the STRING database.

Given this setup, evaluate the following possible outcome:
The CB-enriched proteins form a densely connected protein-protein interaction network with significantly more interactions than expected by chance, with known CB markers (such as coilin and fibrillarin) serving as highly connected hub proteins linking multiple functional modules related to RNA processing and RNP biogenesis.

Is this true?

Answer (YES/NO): NO